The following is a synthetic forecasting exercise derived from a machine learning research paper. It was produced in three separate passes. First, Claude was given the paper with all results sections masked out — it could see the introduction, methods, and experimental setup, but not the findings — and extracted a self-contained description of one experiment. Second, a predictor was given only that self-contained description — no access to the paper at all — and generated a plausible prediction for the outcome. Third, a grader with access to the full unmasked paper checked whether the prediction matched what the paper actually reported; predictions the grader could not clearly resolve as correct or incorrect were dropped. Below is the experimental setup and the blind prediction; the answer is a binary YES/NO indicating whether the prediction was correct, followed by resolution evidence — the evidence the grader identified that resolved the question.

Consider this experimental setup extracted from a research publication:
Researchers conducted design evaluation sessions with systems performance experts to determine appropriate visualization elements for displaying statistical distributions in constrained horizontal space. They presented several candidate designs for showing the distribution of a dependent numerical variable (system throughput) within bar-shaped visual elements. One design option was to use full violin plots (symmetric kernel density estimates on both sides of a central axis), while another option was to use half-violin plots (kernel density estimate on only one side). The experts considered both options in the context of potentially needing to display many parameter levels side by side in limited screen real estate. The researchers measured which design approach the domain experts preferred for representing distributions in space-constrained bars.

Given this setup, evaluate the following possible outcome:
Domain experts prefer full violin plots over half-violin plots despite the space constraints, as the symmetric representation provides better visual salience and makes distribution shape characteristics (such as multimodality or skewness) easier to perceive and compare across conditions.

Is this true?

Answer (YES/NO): NO